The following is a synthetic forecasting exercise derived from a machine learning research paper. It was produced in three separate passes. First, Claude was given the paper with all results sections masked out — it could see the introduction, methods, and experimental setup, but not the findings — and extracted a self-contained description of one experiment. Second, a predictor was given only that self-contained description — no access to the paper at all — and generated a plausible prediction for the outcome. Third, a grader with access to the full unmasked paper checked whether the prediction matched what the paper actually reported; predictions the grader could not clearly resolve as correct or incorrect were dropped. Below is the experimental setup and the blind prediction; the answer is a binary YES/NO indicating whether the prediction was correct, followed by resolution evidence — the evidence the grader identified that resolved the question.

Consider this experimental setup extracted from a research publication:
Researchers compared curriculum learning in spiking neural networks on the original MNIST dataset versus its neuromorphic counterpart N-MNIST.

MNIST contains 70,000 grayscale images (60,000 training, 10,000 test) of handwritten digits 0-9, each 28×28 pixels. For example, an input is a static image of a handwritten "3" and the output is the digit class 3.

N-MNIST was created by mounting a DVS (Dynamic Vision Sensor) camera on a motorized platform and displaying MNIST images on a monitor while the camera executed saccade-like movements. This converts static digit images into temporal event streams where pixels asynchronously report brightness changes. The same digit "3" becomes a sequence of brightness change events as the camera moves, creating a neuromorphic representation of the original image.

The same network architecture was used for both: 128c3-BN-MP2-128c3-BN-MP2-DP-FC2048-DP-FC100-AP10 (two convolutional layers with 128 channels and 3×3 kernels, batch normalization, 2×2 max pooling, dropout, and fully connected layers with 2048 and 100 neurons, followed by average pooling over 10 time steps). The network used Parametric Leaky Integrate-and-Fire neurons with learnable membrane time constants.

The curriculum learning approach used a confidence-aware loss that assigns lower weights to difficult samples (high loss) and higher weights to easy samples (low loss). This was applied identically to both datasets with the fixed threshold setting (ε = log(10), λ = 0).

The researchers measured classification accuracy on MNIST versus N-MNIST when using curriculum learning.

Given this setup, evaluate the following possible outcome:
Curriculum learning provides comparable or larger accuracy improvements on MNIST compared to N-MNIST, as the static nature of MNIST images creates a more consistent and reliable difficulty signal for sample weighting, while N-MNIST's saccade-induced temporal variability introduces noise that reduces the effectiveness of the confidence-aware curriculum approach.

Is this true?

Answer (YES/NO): YES